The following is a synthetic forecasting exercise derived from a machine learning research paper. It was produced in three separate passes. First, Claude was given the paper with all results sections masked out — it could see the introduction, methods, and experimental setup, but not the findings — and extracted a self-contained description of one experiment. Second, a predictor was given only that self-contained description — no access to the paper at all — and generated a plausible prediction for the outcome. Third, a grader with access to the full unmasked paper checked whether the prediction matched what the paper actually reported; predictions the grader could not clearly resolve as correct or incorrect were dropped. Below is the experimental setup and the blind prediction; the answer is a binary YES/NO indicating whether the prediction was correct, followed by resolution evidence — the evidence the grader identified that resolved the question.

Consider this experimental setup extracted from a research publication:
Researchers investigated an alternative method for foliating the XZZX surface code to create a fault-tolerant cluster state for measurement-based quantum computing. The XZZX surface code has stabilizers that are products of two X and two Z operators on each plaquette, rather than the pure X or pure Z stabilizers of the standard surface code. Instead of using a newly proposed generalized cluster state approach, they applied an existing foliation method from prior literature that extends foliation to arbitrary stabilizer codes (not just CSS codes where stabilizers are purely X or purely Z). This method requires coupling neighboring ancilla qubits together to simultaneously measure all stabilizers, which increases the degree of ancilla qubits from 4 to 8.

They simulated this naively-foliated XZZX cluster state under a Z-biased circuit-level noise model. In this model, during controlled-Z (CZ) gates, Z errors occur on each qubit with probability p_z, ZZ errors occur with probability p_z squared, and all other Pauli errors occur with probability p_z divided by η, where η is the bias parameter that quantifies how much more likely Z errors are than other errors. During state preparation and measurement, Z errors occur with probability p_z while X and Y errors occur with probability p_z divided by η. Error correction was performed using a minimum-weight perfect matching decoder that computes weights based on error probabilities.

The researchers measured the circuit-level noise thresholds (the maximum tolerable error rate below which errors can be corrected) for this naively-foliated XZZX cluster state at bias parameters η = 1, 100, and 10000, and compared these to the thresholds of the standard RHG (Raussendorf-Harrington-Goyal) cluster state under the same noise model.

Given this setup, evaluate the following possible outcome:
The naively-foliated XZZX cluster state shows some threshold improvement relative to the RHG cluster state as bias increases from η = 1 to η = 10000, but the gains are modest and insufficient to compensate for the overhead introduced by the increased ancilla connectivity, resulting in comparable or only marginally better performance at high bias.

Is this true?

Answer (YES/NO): NO